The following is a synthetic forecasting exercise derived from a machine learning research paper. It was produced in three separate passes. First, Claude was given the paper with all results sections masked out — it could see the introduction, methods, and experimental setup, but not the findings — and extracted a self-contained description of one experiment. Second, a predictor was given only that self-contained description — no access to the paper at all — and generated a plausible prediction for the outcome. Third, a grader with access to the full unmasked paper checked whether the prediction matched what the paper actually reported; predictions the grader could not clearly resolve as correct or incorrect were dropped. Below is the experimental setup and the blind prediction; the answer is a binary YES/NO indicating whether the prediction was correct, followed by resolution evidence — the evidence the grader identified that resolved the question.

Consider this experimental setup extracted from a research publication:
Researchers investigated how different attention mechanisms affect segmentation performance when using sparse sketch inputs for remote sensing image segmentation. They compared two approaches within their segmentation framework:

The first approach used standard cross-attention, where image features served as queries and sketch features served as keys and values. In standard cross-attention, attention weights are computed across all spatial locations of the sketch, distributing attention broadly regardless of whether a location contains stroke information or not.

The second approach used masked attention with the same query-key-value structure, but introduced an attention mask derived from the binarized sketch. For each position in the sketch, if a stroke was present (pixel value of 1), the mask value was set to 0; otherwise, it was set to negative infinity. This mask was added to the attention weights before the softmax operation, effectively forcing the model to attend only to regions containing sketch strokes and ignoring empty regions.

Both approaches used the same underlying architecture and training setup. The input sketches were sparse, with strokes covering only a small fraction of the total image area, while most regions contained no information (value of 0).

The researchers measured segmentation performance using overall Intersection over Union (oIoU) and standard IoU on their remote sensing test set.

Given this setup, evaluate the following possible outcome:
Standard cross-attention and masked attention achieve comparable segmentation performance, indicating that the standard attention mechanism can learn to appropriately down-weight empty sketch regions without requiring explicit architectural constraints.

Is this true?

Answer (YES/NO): NO